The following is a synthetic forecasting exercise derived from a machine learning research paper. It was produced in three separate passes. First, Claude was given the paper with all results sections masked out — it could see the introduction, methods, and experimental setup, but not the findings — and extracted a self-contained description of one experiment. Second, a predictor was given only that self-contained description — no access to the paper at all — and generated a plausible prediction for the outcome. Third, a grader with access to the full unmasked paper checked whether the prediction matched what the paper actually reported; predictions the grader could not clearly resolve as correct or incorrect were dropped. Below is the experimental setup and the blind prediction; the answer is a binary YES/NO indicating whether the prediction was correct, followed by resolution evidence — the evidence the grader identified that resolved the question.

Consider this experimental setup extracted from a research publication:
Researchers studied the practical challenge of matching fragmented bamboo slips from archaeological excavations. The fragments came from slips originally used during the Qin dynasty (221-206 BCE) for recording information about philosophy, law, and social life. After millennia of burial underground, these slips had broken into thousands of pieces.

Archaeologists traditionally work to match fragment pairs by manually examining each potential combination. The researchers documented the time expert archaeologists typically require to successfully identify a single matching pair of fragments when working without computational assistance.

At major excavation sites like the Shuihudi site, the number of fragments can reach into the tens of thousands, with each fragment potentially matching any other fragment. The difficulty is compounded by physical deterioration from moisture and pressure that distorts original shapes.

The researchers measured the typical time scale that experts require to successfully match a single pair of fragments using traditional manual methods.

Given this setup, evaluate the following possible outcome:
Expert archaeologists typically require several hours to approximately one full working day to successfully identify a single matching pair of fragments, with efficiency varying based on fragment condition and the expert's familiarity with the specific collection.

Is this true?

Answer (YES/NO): NO